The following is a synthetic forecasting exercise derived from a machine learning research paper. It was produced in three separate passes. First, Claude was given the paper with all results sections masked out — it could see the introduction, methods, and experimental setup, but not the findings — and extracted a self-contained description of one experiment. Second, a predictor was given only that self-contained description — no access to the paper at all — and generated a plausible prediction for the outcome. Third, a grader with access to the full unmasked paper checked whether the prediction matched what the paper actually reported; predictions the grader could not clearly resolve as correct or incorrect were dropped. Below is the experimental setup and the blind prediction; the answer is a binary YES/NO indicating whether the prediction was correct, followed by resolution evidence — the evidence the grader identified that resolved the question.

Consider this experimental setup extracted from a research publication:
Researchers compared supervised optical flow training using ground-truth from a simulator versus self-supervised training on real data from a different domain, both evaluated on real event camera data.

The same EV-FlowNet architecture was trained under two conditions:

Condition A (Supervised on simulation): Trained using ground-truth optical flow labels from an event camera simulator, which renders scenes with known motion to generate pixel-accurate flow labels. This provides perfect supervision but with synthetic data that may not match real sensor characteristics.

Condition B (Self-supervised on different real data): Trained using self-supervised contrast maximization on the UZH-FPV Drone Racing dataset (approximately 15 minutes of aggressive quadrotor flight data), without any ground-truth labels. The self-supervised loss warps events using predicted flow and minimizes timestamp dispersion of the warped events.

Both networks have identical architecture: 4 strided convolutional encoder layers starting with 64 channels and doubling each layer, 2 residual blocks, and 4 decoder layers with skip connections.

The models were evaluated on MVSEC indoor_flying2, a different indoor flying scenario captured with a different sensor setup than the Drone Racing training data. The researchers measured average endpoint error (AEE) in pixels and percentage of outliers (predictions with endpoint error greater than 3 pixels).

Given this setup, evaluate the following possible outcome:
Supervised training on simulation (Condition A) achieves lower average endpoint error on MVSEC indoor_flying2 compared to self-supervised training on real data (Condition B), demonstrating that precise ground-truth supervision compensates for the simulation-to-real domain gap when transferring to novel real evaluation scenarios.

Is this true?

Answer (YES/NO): YES